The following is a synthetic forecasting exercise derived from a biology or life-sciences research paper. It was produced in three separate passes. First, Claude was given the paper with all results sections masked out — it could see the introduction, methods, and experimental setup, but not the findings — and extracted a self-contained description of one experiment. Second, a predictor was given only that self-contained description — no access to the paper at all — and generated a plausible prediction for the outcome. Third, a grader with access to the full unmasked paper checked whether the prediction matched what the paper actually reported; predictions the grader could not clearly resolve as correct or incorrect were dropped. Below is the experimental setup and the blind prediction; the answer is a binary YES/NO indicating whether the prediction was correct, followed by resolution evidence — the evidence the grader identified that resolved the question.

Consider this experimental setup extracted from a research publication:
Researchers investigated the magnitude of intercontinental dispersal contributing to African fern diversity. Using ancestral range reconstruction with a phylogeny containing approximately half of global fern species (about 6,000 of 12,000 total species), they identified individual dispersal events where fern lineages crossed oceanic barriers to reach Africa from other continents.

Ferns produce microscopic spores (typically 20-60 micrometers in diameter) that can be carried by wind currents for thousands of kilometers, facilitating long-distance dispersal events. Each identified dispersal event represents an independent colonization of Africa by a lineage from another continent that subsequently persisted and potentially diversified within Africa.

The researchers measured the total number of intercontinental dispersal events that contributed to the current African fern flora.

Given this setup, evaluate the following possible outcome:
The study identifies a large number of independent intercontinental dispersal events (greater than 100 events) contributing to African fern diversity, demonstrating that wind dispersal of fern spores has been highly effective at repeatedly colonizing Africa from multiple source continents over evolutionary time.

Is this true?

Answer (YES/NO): YES